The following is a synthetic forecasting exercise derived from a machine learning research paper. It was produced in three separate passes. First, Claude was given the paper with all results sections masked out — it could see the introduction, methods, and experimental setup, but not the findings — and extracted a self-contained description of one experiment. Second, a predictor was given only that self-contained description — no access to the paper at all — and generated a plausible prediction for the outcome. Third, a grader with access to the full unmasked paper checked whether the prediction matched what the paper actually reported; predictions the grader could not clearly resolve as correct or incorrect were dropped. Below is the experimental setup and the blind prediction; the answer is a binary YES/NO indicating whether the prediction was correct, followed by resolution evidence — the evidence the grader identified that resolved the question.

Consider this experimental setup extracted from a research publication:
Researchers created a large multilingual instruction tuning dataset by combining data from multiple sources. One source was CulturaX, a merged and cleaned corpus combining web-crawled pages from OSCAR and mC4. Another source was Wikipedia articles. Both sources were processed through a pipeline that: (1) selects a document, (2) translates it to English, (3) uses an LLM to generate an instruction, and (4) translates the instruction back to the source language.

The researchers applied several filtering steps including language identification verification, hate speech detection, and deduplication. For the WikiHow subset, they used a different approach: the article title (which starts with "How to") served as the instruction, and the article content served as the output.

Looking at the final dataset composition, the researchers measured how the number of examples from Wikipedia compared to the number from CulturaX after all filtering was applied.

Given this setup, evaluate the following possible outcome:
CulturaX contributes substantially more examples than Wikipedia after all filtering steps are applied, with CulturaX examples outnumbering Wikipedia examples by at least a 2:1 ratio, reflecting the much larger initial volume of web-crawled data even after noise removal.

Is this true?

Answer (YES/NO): NO